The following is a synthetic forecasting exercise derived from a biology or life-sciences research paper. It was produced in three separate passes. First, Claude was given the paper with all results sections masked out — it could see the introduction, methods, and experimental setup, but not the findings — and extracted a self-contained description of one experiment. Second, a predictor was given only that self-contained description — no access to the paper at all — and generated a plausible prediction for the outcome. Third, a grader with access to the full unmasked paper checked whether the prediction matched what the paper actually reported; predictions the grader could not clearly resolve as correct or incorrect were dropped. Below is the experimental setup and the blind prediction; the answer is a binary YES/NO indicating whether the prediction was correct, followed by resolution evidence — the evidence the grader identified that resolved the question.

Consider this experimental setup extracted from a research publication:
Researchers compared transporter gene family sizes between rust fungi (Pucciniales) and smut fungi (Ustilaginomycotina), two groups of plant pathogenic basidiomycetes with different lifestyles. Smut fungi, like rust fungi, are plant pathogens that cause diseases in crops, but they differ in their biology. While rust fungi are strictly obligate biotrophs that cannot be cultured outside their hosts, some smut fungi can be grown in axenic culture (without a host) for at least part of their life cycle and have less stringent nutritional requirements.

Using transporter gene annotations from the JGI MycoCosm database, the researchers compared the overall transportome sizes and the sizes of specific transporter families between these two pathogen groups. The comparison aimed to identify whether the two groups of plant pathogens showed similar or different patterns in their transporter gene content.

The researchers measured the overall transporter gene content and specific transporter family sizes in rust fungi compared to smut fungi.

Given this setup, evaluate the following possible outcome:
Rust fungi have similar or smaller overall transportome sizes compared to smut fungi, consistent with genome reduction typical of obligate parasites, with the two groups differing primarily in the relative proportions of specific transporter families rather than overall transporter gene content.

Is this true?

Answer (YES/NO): NO